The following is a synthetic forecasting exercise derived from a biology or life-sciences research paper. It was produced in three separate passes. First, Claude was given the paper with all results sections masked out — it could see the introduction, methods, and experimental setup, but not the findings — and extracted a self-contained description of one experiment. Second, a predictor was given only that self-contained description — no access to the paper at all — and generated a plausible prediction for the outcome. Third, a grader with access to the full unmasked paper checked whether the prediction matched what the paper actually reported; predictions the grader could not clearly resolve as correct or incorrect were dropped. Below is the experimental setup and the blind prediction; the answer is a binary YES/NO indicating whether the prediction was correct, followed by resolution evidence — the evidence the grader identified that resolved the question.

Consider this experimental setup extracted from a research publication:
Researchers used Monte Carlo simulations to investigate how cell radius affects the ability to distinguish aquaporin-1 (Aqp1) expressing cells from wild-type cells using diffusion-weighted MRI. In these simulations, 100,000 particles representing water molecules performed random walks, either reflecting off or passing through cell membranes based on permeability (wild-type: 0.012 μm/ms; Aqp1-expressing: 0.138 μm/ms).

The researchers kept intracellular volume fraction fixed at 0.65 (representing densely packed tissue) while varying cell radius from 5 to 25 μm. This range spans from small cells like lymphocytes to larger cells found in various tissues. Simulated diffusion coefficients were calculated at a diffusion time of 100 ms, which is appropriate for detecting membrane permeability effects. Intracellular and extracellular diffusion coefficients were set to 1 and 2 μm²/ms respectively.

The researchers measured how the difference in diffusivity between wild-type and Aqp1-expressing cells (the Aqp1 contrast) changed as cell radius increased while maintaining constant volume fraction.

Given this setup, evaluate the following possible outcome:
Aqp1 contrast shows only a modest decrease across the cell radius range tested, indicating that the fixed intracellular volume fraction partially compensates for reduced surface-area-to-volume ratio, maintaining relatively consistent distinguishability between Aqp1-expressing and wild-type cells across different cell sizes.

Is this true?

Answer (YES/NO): NO